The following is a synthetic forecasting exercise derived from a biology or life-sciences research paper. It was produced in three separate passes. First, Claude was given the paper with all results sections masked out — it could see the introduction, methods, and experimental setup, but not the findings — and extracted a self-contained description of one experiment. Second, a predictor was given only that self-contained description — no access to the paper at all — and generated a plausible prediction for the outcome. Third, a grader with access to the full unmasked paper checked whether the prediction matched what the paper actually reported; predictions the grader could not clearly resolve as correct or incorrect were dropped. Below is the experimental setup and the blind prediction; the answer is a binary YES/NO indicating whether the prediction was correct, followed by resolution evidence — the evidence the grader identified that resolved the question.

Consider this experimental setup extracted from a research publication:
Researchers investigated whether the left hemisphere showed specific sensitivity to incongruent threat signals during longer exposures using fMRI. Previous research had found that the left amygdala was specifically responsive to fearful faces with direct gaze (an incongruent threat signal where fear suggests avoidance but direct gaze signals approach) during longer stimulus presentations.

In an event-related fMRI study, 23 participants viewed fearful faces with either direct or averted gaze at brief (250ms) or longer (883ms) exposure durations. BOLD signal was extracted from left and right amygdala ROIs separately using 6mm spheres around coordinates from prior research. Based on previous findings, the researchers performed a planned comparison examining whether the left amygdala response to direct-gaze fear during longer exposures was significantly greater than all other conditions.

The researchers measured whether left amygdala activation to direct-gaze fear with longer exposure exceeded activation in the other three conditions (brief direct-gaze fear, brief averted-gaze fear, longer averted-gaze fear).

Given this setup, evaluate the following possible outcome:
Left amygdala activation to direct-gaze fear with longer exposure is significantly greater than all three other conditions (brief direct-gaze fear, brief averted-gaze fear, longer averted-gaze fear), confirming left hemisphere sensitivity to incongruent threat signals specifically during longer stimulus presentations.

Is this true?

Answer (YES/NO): NO